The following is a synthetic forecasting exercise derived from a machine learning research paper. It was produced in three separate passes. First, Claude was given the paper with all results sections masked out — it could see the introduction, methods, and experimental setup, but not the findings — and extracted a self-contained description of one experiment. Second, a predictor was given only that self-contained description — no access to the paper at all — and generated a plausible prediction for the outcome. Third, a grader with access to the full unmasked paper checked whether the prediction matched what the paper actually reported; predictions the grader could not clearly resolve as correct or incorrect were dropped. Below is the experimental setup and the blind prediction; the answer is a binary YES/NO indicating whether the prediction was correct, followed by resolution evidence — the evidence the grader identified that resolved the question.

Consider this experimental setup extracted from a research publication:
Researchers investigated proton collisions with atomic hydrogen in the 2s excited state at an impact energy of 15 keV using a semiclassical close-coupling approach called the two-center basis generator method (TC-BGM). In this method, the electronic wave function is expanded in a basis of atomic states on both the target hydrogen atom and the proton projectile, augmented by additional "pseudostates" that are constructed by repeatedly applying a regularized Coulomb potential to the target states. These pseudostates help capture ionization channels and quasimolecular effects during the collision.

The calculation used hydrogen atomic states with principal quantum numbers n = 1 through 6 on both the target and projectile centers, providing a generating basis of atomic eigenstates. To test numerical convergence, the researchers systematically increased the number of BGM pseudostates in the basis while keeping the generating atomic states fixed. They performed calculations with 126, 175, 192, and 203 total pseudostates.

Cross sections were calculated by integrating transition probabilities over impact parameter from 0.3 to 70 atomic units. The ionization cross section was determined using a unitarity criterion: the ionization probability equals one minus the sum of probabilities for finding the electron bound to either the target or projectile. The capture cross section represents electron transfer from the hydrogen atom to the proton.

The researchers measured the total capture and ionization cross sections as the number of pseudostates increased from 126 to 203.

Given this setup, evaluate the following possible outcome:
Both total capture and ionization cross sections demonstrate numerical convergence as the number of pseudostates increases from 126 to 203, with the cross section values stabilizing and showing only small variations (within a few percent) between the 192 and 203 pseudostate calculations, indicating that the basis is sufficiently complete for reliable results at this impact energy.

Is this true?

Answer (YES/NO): YES